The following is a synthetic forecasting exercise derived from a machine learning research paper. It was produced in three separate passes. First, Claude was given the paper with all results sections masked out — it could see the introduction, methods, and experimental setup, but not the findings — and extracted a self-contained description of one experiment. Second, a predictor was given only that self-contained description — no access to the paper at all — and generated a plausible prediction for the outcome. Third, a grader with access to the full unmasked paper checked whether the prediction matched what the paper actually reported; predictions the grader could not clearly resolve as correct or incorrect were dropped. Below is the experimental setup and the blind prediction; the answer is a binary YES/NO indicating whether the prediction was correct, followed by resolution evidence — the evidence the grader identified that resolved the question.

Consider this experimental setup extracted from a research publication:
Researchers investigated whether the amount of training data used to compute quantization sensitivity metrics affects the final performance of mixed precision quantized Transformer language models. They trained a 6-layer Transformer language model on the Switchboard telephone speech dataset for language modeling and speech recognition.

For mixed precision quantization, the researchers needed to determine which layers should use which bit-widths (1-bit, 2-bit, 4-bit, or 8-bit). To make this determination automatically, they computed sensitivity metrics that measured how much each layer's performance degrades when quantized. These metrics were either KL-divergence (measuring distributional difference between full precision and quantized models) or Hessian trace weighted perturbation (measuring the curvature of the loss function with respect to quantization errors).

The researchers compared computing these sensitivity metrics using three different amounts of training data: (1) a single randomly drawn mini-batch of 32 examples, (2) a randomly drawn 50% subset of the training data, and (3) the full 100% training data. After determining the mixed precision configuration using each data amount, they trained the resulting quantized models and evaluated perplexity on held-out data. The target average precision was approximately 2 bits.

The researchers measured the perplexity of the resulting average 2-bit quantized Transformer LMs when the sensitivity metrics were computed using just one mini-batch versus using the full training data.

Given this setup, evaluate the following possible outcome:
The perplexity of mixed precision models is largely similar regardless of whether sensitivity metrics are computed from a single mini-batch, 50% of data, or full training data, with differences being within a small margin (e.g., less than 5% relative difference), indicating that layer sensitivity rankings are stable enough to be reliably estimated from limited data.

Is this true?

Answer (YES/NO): YES